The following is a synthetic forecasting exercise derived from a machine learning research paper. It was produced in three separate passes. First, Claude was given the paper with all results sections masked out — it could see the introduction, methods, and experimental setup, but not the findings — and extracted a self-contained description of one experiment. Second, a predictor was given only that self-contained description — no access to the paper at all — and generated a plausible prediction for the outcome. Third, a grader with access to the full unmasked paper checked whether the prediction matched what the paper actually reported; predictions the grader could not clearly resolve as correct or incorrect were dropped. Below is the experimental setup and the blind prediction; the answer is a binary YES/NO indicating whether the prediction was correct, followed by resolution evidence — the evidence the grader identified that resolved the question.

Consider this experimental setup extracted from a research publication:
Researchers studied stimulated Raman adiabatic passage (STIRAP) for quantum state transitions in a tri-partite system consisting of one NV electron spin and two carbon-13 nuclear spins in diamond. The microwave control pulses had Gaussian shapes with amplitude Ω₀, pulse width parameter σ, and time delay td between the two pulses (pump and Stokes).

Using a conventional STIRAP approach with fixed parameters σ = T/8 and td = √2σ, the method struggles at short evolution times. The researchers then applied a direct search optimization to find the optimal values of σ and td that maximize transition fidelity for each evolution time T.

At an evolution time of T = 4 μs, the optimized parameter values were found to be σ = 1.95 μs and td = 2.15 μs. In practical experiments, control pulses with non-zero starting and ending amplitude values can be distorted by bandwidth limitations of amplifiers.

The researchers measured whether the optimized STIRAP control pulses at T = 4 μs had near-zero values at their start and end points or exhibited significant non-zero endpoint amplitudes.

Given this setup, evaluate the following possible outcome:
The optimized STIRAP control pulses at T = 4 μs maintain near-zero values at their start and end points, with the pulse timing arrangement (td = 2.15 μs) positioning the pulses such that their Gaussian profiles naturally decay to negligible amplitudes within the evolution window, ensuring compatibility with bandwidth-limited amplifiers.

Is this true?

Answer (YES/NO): NO